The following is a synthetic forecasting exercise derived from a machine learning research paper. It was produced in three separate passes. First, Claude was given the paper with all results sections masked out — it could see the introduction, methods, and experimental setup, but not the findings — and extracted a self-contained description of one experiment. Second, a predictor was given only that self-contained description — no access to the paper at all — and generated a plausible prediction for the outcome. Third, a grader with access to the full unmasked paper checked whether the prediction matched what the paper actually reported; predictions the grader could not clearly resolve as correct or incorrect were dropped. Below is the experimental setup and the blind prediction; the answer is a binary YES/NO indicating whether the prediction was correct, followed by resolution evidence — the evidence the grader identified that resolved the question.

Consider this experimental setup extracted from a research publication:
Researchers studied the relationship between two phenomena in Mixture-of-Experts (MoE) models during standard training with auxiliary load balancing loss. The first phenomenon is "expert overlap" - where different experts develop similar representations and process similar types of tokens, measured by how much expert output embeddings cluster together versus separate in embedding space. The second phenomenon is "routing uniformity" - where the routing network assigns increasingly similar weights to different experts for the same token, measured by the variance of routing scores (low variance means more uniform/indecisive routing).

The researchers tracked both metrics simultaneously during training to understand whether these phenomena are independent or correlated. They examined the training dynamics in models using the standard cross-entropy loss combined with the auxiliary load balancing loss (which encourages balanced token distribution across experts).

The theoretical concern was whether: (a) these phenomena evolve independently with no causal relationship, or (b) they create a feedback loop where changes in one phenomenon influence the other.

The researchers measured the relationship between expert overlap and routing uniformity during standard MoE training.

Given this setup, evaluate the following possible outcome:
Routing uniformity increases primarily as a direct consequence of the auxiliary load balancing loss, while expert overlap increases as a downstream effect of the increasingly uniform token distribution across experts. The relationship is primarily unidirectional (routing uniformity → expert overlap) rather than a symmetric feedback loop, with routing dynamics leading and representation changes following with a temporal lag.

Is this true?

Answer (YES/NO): NO